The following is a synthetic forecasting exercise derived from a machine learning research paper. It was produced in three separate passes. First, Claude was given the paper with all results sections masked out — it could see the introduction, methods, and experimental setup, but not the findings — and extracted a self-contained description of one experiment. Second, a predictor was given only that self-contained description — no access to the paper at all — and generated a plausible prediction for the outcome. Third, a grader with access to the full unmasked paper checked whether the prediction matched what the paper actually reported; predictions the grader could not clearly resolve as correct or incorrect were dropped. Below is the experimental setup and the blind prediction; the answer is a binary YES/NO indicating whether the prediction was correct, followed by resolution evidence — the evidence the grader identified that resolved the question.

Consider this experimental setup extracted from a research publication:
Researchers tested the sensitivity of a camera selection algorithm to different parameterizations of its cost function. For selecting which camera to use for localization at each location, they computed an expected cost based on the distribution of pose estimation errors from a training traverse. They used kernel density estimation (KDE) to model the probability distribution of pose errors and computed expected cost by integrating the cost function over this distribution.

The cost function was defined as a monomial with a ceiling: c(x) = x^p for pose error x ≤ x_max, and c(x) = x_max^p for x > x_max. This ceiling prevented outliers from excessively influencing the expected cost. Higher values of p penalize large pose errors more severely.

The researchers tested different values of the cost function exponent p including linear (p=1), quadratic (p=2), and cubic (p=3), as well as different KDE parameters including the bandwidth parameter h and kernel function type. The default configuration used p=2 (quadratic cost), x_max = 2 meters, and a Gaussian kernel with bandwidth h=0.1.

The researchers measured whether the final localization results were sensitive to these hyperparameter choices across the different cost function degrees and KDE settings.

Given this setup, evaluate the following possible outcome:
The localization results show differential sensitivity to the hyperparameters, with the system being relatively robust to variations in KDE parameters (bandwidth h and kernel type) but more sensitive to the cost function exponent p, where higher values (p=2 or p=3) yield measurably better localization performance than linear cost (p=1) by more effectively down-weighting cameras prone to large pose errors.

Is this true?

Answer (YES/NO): NO